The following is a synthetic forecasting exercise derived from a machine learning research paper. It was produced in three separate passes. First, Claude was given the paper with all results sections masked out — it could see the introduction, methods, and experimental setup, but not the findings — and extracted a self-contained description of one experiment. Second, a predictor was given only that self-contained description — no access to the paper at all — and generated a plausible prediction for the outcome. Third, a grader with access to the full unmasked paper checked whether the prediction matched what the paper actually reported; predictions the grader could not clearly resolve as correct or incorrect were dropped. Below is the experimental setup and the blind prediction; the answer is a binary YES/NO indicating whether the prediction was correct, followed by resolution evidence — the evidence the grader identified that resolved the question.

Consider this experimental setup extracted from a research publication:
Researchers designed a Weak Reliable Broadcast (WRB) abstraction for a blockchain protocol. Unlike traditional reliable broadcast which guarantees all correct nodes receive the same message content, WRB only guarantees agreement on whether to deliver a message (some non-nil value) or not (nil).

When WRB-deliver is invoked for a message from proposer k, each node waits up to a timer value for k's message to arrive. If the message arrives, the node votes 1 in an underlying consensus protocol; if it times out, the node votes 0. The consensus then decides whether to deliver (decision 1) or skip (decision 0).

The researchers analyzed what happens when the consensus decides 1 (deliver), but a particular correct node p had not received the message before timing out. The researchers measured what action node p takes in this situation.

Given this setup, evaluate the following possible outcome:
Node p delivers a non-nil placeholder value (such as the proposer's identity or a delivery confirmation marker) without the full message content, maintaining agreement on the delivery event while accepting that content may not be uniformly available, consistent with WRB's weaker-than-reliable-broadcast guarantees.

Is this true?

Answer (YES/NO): NO